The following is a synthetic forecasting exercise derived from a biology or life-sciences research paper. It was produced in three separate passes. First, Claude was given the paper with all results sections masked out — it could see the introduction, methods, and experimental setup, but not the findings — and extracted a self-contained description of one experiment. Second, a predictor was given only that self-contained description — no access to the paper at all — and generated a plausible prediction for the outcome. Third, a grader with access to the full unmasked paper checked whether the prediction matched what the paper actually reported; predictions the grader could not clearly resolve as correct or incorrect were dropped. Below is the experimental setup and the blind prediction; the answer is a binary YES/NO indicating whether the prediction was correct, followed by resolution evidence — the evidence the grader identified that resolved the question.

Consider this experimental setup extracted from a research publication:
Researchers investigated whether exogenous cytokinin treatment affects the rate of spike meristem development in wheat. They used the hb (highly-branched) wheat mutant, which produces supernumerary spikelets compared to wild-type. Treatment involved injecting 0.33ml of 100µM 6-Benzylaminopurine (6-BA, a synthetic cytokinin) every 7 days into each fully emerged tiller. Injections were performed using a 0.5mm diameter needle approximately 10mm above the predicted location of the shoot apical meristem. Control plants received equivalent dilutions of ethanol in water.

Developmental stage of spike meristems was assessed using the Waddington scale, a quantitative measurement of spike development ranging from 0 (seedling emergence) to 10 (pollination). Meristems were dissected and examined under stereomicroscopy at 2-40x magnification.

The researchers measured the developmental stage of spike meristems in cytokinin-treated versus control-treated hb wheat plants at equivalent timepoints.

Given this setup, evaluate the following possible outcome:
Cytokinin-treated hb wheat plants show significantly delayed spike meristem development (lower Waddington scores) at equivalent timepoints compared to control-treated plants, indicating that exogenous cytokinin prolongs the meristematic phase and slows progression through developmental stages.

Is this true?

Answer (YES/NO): YES